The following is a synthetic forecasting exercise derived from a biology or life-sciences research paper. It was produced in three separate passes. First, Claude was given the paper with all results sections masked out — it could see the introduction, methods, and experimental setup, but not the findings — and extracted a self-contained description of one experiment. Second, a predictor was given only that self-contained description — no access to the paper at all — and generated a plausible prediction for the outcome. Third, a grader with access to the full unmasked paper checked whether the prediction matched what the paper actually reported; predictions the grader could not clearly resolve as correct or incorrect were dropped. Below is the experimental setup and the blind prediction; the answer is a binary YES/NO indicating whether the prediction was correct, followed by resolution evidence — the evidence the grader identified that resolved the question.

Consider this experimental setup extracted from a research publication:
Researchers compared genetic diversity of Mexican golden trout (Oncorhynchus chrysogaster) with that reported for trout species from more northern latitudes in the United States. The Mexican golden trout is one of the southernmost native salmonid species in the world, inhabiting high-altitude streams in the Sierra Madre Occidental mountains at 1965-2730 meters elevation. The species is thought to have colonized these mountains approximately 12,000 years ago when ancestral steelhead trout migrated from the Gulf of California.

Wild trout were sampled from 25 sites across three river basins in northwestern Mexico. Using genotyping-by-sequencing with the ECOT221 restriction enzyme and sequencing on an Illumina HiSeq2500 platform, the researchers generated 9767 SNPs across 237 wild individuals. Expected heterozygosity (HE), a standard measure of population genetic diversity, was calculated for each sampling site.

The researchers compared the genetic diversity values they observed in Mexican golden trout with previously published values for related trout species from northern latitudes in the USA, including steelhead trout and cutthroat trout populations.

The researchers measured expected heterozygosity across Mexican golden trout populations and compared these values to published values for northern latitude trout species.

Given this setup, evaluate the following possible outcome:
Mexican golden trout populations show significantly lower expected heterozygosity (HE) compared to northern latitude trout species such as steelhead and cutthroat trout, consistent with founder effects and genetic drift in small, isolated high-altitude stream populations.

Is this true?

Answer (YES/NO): YES